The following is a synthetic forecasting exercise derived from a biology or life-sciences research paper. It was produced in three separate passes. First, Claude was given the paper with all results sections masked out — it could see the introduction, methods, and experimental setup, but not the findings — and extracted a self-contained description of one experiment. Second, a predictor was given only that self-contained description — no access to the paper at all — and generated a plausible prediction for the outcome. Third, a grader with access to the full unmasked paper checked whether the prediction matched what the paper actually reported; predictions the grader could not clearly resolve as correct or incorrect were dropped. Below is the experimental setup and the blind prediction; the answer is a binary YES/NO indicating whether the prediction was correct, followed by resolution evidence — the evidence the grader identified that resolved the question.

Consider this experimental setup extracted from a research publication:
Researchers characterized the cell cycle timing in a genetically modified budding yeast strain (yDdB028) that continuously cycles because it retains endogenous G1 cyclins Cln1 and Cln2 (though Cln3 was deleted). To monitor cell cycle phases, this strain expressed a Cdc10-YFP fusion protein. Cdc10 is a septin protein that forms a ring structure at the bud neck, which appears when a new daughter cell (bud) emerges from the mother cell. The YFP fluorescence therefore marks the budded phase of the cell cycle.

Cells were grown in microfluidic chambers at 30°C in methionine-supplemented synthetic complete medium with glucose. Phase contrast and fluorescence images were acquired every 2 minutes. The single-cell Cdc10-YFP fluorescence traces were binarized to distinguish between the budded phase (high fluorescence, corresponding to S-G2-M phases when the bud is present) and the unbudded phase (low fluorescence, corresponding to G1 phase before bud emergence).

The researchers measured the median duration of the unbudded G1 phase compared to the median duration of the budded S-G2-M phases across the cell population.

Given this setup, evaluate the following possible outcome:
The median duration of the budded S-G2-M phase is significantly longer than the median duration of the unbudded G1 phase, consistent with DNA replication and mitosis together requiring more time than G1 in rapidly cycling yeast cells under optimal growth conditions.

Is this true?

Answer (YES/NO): YES